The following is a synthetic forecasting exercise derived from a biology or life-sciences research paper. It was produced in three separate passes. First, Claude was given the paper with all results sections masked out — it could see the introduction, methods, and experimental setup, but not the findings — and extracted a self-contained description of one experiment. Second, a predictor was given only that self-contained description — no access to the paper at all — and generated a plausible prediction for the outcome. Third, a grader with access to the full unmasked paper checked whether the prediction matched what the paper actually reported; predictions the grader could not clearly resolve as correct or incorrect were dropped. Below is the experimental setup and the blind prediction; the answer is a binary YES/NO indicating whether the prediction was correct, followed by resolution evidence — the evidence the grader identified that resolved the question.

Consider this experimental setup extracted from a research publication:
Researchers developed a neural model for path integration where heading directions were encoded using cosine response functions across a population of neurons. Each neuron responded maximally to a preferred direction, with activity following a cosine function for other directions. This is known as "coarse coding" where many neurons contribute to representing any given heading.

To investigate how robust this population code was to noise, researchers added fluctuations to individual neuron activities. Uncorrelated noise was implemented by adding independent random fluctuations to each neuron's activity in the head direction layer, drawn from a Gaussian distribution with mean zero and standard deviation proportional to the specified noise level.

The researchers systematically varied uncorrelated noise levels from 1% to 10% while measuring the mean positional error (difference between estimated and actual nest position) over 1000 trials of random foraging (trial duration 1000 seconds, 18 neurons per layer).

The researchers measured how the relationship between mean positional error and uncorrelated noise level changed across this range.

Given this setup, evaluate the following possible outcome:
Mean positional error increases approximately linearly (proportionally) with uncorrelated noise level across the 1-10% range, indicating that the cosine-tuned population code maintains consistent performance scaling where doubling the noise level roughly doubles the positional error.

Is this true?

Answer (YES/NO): NO